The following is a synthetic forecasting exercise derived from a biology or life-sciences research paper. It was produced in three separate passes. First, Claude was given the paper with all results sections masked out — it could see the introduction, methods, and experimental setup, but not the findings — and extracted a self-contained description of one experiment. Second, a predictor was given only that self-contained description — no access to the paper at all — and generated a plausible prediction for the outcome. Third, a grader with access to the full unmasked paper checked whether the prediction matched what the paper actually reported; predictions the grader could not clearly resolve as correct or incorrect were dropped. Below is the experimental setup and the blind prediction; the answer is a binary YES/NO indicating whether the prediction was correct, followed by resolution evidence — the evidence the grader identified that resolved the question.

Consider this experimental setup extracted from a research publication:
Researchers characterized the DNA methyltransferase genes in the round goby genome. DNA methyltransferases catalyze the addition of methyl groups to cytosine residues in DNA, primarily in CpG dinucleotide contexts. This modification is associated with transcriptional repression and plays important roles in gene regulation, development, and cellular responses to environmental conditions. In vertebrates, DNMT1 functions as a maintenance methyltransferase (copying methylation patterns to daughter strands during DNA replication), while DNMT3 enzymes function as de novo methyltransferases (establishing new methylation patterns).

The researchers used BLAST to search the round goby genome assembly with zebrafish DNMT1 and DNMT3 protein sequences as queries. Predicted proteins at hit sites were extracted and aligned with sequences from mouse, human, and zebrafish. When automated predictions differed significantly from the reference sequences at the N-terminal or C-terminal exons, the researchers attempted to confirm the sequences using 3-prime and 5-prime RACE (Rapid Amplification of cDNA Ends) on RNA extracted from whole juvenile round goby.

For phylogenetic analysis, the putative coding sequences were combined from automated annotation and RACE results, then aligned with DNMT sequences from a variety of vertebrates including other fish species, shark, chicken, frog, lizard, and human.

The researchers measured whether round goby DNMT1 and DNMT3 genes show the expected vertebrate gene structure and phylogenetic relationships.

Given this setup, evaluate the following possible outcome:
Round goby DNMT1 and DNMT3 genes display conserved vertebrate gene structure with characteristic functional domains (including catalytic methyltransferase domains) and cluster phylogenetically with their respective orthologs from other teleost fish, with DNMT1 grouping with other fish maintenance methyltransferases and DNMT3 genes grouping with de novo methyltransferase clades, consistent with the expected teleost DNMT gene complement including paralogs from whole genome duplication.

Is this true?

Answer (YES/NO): NO